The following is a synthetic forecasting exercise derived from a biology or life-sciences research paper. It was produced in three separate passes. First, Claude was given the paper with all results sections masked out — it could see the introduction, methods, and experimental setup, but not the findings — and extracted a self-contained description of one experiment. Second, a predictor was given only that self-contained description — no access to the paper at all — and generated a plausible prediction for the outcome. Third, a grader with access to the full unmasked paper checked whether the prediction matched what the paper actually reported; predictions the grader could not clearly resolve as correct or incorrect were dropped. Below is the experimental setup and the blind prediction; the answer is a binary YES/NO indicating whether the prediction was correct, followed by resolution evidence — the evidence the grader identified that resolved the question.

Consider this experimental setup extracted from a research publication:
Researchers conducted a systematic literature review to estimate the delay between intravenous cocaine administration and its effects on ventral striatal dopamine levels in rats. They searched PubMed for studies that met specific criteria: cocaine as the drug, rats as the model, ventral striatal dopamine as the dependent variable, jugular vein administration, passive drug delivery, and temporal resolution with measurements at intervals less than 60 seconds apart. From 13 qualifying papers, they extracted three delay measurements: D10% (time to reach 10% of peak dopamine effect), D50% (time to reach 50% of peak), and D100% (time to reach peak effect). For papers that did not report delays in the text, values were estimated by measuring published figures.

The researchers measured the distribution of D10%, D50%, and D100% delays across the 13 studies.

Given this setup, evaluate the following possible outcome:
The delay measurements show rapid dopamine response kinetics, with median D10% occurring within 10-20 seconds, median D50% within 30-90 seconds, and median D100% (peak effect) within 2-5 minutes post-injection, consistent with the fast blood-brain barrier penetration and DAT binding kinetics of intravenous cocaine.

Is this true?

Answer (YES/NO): NO